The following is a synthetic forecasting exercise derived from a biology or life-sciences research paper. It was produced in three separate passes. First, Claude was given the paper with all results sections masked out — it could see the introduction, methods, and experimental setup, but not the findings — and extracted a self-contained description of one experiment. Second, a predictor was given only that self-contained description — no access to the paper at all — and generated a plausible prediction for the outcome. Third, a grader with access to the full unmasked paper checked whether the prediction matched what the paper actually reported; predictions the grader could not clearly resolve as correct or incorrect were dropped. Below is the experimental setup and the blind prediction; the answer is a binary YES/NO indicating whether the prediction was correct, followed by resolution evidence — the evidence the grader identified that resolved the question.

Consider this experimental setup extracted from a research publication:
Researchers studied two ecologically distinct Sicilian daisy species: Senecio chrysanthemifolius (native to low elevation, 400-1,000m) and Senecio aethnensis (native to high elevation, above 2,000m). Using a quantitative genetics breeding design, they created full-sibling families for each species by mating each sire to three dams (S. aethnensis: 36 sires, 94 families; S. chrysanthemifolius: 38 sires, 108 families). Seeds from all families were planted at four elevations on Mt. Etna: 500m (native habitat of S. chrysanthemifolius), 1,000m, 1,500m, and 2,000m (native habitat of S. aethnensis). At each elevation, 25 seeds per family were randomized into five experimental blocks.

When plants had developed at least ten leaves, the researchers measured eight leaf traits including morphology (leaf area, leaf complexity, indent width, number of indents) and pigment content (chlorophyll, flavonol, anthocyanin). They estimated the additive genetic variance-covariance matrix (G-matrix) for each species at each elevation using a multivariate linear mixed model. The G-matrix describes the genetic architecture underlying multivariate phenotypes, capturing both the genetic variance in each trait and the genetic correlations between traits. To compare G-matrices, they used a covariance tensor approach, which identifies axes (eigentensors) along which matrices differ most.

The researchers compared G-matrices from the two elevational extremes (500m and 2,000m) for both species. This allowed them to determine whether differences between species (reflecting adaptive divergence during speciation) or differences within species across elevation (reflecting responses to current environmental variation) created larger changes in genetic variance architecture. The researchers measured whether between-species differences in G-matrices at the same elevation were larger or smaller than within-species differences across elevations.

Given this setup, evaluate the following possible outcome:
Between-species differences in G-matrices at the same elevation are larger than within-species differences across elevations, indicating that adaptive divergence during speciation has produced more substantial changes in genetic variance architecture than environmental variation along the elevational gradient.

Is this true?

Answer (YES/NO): NO